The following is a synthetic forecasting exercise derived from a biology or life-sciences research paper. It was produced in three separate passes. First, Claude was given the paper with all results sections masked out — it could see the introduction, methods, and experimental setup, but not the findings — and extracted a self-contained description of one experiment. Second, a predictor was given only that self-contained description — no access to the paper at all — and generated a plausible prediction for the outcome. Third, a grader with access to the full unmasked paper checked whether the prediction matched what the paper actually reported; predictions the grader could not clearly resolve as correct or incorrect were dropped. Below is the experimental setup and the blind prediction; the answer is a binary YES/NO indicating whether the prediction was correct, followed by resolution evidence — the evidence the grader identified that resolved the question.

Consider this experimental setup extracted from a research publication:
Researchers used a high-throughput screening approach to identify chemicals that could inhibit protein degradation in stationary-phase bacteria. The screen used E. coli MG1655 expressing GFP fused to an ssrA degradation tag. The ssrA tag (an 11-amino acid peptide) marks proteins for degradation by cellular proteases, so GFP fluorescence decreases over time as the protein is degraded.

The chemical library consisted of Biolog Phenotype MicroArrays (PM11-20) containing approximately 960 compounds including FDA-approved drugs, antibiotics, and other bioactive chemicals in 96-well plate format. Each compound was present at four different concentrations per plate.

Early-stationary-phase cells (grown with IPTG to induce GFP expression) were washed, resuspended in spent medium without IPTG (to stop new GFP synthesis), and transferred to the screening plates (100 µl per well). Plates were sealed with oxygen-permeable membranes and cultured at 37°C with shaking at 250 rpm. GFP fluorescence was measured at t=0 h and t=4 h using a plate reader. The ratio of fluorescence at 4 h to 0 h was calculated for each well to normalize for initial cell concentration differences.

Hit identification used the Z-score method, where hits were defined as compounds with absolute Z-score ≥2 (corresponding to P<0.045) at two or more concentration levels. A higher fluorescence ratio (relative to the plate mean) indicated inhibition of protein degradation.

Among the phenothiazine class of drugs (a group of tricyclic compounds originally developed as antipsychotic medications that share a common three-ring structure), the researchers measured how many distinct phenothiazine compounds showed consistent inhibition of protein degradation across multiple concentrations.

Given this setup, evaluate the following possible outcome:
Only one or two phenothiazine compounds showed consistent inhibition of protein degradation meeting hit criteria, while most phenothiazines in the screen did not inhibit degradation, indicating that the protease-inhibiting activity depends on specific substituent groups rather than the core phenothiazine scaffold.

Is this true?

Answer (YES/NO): NO